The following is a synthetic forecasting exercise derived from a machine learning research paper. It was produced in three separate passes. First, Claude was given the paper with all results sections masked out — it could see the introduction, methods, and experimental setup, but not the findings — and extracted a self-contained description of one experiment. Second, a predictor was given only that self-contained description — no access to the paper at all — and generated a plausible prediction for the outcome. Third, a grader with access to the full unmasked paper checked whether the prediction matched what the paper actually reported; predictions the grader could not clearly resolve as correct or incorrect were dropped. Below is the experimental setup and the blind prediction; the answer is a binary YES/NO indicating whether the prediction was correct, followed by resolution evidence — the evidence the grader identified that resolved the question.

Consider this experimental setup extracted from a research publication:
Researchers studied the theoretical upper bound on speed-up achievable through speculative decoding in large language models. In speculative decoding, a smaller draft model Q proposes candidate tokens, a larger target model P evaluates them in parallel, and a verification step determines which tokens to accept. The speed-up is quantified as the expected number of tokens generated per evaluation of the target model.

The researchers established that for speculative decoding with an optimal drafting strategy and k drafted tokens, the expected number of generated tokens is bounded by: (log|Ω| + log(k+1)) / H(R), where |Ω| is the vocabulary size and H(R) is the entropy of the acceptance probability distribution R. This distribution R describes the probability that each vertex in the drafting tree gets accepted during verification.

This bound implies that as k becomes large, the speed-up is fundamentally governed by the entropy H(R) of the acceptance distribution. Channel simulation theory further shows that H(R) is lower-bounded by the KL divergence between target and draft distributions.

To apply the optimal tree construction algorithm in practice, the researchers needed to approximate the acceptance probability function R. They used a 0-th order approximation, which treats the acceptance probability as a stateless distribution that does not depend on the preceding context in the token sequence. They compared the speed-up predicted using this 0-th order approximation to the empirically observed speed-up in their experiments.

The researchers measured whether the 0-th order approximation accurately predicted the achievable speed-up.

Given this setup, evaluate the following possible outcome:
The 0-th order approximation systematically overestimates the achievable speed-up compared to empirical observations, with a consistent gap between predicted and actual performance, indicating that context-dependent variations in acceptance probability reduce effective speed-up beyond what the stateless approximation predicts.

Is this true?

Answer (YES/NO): NO